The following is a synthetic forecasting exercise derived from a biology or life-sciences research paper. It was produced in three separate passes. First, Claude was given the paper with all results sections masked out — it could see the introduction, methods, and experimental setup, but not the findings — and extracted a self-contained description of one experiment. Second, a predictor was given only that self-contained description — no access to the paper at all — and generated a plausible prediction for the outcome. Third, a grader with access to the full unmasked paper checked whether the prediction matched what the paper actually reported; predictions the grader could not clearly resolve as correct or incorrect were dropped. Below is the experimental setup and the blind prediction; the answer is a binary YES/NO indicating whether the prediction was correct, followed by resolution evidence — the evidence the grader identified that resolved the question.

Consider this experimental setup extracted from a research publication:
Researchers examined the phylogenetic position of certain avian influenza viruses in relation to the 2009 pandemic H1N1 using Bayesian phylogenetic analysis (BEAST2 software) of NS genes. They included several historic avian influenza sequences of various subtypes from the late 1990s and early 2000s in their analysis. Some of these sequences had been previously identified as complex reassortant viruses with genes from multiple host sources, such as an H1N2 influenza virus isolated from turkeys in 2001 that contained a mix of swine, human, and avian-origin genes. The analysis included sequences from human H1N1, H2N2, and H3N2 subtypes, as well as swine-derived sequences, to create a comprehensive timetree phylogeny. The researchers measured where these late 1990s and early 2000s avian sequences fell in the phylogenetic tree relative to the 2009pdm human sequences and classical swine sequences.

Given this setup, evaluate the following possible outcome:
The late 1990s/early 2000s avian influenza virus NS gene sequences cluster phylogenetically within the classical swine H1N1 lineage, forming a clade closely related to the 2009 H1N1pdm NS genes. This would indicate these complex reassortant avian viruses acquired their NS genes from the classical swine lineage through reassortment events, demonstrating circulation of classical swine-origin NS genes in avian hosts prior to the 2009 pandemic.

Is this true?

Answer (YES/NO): NO